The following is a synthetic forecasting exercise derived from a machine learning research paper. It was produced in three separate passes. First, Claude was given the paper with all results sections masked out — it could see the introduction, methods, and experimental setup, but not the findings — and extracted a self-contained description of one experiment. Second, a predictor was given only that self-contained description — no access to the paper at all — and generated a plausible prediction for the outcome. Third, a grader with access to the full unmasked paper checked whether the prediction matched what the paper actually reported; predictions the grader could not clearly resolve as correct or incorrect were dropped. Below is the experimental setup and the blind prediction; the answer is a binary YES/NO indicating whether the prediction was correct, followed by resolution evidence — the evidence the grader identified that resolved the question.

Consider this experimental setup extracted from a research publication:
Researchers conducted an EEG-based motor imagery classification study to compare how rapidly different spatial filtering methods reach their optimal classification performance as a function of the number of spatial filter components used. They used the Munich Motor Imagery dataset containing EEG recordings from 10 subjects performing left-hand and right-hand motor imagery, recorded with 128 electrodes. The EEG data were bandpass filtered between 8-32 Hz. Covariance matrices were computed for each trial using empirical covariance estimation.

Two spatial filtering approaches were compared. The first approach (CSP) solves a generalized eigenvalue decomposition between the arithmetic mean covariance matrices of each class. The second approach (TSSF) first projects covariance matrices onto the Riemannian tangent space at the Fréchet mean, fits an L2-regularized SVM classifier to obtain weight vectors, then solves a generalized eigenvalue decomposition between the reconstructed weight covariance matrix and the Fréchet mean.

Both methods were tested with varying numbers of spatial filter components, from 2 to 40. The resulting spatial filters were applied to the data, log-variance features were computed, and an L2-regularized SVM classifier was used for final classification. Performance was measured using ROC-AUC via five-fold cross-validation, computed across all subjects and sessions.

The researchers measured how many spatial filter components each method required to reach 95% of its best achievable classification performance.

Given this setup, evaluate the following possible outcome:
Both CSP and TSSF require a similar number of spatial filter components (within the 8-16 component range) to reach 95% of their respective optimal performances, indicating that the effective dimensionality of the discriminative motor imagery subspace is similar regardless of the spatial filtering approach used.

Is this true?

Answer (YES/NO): NO